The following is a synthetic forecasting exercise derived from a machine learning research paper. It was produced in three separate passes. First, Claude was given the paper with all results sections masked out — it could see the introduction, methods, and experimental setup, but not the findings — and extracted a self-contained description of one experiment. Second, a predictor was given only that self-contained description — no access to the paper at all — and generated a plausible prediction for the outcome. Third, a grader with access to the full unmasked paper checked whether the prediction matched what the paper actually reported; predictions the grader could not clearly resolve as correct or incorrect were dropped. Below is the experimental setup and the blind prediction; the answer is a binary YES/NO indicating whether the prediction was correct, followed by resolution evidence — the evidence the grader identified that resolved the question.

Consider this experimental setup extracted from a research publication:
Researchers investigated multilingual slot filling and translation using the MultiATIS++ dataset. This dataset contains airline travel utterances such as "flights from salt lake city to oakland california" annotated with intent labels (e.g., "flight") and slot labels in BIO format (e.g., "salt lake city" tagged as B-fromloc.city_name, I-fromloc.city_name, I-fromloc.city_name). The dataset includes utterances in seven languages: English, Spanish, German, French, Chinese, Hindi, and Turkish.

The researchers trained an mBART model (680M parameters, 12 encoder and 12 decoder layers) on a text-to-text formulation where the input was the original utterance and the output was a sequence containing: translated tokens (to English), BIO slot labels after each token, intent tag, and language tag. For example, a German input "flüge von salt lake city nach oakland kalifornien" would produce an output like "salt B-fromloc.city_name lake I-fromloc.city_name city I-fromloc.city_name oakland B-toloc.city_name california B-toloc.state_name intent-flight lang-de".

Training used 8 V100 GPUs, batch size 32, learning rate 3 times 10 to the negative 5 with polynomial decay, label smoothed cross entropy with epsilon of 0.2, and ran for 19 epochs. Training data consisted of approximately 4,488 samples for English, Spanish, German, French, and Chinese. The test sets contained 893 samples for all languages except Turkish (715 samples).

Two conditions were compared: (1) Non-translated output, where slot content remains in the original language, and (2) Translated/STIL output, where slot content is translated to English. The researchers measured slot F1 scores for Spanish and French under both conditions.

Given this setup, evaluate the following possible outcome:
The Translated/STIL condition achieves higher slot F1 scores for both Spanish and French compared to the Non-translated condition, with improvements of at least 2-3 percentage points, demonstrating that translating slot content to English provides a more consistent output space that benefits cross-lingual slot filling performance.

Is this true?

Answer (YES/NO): NO